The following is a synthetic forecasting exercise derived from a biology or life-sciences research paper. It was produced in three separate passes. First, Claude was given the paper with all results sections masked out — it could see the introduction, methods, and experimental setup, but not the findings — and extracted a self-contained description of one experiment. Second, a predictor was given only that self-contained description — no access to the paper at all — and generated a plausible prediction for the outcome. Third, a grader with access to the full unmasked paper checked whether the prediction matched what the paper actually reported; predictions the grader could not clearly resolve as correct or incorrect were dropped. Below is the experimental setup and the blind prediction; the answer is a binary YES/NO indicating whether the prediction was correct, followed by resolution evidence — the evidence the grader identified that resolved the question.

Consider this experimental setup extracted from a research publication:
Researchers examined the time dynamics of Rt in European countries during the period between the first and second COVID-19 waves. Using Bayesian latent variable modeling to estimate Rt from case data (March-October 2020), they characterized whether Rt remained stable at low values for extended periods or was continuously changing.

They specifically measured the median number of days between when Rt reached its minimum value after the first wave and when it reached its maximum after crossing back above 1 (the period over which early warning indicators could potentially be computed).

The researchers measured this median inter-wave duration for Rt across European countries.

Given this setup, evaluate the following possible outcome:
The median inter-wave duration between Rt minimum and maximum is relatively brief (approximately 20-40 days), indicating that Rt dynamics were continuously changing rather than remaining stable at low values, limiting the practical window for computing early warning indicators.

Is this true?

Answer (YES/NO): NO